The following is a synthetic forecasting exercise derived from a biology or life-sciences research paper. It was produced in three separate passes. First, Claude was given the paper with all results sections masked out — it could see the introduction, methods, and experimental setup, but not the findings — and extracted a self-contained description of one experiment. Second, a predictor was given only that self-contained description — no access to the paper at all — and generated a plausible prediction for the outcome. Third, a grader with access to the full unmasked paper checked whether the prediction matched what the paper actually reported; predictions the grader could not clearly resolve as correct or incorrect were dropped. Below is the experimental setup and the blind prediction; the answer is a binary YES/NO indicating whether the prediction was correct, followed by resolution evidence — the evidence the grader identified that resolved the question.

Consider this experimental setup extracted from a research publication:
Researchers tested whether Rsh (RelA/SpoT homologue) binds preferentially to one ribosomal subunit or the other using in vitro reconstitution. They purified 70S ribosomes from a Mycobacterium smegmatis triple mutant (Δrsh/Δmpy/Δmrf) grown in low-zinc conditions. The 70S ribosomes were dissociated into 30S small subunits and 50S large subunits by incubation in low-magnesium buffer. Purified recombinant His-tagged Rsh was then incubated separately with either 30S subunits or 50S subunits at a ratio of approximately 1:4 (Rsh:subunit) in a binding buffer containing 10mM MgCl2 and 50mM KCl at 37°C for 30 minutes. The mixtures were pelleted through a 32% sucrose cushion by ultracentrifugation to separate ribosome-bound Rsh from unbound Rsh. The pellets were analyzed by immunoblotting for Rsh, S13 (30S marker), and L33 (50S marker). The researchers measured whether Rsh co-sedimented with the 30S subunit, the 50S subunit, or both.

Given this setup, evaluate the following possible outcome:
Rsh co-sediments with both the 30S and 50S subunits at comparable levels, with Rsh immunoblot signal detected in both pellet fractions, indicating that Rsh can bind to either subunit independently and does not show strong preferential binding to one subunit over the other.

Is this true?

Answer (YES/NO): NO